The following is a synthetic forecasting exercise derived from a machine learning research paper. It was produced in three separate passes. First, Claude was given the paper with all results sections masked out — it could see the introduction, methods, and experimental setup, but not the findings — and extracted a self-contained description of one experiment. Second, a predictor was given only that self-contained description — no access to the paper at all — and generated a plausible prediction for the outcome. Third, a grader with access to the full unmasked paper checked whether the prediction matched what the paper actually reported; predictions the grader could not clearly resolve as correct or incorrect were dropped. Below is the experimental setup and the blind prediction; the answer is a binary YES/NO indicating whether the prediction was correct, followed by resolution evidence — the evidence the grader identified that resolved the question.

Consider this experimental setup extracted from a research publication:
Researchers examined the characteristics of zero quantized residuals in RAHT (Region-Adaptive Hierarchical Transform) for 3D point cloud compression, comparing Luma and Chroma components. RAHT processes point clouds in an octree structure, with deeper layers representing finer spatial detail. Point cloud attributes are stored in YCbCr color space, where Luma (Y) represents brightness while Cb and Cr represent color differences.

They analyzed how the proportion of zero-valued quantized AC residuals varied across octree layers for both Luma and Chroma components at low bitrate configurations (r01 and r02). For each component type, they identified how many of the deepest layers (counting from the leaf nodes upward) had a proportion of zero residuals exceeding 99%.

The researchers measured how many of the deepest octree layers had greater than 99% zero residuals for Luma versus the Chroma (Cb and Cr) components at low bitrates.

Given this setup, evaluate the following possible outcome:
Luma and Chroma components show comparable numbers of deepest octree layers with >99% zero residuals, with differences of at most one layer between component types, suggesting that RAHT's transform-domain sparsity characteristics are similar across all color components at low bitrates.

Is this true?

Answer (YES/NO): NO